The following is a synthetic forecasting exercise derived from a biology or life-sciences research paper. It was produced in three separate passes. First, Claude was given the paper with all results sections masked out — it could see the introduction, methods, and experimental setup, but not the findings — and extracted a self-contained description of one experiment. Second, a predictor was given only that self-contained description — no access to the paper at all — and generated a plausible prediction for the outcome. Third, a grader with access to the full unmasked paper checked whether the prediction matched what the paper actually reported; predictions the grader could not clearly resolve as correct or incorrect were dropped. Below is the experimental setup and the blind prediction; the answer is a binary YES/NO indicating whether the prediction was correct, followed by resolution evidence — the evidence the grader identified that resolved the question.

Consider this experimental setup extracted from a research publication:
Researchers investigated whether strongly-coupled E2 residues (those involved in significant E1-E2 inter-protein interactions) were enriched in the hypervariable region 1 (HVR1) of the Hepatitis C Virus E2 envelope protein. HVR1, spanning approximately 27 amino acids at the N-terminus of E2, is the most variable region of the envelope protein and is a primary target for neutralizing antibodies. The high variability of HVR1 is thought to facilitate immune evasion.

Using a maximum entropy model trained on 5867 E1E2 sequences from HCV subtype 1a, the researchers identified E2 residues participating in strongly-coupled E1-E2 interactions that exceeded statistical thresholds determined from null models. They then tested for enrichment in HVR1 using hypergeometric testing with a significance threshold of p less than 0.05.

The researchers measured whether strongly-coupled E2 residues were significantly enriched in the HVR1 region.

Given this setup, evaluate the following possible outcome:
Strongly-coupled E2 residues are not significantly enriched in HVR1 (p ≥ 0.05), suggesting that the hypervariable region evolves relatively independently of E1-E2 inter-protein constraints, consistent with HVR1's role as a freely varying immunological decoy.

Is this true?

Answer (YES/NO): NO